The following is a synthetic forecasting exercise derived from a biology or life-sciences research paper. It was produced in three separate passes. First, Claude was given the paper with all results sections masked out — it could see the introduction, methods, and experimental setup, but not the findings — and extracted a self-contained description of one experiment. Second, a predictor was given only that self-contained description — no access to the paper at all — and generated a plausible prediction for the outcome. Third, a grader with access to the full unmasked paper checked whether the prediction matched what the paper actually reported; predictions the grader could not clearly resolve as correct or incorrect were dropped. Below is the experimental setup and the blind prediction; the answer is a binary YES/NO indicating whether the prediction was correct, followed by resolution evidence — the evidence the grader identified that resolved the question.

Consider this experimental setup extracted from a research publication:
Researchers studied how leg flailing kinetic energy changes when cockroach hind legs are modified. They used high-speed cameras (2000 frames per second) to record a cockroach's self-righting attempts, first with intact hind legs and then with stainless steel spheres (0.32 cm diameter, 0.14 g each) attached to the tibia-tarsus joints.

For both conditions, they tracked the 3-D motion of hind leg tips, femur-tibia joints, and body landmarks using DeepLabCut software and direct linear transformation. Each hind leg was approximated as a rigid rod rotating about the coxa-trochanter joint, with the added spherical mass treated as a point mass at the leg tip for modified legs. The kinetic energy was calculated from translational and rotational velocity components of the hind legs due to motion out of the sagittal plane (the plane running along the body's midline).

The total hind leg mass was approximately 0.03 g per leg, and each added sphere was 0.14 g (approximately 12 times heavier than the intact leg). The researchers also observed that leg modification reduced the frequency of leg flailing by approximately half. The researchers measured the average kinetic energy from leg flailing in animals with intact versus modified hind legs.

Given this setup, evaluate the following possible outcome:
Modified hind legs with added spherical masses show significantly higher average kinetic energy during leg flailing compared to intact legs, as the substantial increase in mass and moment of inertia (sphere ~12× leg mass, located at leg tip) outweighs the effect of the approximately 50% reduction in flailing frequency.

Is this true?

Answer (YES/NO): YES